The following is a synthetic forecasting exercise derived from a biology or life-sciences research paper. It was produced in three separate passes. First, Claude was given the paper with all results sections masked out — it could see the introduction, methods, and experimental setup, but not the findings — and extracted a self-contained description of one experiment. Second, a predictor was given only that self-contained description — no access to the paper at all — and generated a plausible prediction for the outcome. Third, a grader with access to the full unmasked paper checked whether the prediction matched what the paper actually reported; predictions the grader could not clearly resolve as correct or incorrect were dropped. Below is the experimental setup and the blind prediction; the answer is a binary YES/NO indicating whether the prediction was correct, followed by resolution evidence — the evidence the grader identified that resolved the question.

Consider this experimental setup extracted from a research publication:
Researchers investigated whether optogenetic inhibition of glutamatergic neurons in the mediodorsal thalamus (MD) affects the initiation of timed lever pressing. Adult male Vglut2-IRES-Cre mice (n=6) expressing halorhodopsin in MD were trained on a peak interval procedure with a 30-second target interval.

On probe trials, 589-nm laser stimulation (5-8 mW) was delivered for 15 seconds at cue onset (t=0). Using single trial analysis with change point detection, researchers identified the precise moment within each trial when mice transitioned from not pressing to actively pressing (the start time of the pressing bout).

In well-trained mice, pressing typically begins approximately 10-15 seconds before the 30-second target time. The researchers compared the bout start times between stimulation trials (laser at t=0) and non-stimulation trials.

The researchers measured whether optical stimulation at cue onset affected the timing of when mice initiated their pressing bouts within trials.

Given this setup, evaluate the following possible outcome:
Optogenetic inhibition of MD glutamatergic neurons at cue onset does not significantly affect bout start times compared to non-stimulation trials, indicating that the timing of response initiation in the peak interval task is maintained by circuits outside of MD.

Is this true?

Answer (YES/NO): NO